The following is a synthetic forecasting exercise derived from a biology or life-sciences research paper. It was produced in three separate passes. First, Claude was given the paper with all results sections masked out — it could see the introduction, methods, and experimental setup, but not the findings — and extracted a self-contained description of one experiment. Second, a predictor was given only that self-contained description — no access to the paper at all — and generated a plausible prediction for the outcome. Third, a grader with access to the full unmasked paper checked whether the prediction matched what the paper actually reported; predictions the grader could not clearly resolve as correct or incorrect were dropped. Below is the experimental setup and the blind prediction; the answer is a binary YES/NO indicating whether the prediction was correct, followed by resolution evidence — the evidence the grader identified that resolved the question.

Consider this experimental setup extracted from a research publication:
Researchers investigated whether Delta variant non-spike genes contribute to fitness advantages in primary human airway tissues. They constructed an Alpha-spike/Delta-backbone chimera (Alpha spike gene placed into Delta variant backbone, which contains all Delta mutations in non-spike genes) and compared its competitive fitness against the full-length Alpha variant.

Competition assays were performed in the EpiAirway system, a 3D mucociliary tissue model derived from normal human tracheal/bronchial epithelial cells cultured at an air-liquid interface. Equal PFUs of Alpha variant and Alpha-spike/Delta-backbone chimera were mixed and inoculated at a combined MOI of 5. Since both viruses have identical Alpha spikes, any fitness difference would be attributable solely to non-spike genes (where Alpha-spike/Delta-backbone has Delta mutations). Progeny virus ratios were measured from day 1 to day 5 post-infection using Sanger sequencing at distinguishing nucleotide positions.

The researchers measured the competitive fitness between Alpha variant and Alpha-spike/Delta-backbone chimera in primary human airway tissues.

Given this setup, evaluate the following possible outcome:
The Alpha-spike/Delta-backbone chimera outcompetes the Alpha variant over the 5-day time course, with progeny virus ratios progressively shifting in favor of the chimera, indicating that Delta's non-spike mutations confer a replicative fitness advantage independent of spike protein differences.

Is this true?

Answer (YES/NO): NO